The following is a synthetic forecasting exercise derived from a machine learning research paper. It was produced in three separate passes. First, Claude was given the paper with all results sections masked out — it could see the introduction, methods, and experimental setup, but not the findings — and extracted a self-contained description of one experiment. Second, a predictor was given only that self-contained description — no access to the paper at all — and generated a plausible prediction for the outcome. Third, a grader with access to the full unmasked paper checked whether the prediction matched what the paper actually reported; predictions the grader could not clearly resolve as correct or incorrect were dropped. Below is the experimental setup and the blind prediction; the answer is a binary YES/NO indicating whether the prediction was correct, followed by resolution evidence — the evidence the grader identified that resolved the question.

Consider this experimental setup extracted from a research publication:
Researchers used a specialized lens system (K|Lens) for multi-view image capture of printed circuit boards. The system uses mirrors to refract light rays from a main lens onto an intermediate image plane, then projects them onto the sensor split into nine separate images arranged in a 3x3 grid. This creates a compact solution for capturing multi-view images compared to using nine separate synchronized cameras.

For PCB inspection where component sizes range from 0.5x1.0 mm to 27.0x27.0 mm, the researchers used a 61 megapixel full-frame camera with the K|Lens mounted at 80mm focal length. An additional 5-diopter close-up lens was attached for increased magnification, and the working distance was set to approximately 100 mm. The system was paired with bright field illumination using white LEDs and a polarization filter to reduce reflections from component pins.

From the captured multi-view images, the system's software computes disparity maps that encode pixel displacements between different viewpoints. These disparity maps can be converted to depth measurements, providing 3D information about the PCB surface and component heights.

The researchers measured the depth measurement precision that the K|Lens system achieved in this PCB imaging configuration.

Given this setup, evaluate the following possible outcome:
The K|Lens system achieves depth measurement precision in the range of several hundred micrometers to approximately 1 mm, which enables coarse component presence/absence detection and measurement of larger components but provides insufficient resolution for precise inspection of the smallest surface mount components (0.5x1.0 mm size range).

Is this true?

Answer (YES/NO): NO